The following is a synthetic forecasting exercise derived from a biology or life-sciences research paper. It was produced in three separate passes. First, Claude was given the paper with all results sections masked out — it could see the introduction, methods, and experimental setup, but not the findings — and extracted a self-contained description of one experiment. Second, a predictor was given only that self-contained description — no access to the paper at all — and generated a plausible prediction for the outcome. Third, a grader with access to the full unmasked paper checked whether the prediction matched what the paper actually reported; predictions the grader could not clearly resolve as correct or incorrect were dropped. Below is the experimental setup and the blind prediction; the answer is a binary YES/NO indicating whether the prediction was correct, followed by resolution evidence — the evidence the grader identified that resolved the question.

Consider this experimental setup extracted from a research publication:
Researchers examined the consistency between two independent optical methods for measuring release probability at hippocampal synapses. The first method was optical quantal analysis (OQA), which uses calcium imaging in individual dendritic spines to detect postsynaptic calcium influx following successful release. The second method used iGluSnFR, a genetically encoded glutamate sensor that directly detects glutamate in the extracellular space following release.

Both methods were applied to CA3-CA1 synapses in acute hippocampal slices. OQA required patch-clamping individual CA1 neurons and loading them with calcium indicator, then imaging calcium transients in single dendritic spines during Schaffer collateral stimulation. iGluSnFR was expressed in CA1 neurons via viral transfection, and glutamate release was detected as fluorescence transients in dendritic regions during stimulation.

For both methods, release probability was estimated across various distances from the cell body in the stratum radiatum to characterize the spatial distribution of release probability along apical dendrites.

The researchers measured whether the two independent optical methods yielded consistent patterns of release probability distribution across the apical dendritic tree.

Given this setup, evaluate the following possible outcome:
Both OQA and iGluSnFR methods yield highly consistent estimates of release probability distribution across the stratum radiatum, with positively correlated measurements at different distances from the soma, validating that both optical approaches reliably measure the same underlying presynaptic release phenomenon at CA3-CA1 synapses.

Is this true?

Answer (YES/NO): NO